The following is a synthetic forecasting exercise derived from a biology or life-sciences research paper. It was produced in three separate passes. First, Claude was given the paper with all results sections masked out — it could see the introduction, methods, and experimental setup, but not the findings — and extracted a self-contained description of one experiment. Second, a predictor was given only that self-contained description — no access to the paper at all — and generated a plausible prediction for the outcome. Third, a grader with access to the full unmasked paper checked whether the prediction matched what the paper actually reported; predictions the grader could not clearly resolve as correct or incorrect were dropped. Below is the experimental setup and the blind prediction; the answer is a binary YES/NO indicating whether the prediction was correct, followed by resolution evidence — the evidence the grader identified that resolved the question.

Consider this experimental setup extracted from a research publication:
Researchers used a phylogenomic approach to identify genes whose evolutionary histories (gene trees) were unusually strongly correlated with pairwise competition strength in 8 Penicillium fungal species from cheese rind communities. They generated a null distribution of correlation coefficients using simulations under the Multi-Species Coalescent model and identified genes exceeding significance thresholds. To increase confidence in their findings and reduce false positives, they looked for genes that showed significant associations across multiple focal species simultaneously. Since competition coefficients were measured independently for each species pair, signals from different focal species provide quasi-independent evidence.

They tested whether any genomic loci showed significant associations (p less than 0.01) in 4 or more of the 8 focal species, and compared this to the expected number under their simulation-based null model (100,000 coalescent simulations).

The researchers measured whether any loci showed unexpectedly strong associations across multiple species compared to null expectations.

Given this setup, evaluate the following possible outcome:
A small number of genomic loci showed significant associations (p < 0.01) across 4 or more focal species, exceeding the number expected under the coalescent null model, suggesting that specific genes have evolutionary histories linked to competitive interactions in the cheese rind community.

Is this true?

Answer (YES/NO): YES